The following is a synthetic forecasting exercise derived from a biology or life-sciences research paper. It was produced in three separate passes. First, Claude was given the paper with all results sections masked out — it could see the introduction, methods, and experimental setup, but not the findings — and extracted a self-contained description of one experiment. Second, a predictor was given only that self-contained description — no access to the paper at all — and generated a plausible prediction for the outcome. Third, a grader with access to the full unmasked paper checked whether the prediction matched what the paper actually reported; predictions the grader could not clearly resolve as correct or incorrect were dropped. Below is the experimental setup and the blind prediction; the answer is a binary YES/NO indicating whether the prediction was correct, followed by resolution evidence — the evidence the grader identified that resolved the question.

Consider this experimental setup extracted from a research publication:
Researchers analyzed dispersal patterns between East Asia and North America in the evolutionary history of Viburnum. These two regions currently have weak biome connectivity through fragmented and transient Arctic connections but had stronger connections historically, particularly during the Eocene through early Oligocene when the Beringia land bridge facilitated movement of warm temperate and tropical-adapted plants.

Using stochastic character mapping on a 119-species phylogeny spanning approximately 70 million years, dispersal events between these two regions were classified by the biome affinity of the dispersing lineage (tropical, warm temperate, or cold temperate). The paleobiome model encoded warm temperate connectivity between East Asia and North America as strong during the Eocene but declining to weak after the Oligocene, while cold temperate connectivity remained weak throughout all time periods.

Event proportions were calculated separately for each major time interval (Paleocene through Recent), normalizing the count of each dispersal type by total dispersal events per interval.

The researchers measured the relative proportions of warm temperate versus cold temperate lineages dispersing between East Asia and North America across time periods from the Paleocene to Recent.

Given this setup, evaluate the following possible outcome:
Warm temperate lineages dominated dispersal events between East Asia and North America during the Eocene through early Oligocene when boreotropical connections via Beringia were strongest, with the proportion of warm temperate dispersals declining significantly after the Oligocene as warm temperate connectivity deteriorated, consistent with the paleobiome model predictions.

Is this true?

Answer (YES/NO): NO